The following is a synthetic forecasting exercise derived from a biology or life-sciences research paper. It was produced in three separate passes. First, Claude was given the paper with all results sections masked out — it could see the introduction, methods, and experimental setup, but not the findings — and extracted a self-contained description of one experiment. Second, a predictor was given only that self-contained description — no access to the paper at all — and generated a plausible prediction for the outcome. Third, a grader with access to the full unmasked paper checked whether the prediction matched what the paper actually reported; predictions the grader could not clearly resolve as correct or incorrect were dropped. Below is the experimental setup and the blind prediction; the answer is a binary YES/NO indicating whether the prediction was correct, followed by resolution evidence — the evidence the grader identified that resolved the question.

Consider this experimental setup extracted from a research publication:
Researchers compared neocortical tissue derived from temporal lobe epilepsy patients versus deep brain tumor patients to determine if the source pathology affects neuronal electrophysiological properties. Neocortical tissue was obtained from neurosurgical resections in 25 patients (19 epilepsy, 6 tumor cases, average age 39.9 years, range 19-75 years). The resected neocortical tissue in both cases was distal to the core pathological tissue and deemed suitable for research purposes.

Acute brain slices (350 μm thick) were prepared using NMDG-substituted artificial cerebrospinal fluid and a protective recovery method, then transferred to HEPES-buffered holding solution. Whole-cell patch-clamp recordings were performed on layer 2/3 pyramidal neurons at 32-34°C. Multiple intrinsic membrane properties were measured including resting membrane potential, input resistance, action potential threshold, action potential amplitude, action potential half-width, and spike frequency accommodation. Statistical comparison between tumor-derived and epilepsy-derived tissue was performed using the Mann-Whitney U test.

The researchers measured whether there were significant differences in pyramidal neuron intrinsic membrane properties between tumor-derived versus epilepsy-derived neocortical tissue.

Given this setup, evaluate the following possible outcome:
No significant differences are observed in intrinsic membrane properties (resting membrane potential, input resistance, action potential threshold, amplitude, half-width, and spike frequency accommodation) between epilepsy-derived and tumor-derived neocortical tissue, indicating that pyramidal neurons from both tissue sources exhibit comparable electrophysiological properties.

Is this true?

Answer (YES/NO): NO